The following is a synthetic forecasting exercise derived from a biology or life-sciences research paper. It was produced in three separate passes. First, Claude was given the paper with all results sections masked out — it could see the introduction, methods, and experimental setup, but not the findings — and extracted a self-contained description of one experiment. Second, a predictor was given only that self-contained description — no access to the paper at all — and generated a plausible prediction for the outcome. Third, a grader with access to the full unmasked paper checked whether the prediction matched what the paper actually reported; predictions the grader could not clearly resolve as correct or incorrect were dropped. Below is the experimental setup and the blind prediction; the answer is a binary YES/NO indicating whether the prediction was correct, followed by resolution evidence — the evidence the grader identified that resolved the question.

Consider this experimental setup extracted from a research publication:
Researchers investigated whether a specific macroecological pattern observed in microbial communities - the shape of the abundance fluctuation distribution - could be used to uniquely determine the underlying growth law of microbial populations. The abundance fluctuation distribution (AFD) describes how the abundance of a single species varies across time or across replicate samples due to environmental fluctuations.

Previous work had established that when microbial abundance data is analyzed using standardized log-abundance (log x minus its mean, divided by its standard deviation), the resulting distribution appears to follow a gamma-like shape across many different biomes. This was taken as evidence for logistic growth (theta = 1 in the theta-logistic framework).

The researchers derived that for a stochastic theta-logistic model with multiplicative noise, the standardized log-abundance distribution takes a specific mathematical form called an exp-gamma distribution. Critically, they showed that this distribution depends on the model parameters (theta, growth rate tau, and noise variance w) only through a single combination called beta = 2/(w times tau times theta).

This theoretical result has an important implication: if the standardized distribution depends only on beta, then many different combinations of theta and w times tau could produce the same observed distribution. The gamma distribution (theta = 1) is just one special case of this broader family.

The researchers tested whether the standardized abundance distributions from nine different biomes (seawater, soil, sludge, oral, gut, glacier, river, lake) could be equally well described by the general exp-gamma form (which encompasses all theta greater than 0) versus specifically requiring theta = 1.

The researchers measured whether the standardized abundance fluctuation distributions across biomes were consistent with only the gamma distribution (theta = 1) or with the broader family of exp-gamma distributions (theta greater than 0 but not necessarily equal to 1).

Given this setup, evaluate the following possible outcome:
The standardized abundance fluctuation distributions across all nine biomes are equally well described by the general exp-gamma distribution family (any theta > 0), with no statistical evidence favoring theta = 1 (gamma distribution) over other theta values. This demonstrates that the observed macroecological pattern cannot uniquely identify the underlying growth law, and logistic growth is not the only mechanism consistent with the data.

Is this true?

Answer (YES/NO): YES